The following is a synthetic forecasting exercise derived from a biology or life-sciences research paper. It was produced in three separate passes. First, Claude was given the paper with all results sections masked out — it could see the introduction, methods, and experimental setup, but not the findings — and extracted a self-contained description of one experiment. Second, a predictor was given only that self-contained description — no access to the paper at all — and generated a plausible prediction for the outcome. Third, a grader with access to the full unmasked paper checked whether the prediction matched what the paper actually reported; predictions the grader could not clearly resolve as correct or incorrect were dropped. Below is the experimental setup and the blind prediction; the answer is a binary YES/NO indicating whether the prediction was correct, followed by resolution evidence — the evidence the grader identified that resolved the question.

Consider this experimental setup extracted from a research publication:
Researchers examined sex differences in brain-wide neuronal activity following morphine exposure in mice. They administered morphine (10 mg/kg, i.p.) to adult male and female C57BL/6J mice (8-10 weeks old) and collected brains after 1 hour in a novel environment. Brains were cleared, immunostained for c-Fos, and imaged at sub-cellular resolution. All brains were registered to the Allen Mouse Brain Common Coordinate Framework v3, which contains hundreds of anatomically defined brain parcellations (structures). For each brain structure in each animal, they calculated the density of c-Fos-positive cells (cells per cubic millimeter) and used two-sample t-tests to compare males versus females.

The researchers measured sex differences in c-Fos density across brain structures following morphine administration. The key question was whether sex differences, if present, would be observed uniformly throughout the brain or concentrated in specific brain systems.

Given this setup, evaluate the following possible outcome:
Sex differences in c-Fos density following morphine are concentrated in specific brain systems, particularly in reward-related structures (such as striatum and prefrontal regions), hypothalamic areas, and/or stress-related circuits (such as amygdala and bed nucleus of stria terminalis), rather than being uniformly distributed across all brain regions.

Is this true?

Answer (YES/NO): YES